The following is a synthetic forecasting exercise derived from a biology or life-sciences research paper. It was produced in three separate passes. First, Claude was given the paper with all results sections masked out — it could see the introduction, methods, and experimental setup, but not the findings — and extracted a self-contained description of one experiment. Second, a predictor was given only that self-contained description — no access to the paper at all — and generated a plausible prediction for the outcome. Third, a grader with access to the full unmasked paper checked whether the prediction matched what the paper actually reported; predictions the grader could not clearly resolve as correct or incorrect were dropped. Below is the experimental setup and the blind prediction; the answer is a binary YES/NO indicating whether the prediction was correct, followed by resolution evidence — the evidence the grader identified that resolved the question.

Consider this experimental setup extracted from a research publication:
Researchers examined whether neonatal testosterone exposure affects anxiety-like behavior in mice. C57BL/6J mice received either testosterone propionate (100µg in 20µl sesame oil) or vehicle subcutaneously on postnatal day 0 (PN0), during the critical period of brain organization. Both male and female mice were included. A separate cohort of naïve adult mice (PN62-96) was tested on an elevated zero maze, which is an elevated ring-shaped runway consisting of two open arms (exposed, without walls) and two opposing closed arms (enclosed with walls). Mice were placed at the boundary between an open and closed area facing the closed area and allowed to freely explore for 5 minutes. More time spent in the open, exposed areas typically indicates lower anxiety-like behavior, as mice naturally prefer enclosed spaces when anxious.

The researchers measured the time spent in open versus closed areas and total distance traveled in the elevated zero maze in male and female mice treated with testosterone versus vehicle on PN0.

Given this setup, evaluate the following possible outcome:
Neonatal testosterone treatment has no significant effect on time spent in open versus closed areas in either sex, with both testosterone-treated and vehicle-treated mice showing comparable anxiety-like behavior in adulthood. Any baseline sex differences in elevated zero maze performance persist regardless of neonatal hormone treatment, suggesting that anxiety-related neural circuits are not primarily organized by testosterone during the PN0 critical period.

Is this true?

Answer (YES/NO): YES